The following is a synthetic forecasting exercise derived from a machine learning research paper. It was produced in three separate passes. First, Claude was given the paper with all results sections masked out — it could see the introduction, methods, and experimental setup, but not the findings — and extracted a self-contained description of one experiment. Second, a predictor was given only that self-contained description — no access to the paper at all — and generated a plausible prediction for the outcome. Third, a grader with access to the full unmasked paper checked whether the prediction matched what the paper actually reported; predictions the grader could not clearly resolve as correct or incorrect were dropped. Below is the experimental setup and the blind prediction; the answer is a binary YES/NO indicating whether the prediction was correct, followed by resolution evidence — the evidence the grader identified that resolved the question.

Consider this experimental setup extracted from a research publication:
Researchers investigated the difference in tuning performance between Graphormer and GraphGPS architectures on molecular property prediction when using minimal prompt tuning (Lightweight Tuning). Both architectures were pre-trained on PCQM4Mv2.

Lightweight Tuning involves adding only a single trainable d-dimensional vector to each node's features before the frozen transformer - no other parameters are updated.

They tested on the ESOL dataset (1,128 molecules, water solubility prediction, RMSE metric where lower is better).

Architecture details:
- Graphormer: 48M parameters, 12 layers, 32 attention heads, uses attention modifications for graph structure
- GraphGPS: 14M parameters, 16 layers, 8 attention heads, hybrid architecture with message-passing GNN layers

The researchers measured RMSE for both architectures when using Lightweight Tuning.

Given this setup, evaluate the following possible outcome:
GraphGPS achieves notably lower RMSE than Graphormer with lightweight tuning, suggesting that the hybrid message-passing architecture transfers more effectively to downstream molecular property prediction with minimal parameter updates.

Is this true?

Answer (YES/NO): NO